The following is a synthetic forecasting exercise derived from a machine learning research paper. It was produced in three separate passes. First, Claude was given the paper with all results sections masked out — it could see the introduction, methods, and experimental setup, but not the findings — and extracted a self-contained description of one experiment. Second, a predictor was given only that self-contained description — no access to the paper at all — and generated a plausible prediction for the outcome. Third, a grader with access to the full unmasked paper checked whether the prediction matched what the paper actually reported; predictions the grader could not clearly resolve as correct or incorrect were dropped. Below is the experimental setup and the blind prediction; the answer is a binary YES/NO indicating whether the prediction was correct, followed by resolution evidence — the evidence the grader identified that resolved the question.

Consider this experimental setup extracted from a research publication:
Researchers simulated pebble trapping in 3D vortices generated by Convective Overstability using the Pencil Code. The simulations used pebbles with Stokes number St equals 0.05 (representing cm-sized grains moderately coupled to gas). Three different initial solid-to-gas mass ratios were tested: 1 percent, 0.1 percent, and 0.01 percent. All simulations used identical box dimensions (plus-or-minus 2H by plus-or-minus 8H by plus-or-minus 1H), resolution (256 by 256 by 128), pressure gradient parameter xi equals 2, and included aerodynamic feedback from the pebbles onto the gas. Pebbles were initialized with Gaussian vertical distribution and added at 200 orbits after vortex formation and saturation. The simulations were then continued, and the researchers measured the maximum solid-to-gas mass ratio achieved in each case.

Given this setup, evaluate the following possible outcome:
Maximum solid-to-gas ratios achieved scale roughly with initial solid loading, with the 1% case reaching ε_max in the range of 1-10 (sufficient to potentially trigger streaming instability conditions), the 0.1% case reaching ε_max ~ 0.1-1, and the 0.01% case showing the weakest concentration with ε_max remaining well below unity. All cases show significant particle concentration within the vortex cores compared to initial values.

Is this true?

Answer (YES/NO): NO